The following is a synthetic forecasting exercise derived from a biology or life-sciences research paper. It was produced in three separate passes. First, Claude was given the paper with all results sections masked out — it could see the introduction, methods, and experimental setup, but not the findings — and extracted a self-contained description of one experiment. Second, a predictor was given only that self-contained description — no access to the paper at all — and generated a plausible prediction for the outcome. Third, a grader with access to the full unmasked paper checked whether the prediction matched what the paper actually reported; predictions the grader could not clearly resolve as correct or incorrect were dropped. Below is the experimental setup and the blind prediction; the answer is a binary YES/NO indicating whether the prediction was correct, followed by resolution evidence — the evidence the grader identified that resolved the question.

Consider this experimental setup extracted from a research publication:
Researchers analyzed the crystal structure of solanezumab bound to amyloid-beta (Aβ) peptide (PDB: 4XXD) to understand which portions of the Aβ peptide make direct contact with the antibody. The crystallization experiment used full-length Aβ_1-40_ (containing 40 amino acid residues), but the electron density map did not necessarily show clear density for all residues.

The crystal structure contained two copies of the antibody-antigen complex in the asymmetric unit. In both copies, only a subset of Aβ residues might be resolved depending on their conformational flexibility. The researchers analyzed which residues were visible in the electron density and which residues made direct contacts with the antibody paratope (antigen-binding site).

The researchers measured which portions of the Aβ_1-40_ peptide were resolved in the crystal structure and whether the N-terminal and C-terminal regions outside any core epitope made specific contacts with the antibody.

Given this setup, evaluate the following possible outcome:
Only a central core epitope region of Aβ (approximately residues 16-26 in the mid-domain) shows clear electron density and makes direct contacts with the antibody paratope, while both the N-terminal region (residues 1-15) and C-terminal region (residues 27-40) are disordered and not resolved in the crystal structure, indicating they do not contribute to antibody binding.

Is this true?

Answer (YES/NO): YES